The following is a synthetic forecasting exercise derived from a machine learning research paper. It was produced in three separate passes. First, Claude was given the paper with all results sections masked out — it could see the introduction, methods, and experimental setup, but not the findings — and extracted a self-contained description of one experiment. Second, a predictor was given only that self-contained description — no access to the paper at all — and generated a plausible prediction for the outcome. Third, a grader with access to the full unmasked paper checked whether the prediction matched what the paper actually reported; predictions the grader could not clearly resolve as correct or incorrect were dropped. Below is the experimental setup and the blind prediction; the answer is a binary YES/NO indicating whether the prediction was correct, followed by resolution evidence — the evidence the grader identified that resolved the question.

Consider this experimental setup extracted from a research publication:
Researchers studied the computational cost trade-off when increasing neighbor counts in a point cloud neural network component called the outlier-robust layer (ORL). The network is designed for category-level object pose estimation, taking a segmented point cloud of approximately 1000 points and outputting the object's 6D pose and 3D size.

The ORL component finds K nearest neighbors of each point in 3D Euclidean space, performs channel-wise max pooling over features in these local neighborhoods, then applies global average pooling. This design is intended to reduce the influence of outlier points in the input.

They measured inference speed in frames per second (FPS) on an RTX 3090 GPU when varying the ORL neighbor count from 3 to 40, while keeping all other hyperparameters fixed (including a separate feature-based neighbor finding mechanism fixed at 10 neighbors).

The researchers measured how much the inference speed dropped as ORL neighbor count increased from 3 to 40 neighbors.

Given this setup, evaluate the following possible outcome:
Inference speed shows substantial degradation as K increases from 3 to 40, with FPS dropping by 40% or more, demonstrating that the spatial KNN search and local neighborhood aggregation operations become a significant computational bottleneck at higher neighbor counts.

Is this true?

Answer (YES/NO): NO